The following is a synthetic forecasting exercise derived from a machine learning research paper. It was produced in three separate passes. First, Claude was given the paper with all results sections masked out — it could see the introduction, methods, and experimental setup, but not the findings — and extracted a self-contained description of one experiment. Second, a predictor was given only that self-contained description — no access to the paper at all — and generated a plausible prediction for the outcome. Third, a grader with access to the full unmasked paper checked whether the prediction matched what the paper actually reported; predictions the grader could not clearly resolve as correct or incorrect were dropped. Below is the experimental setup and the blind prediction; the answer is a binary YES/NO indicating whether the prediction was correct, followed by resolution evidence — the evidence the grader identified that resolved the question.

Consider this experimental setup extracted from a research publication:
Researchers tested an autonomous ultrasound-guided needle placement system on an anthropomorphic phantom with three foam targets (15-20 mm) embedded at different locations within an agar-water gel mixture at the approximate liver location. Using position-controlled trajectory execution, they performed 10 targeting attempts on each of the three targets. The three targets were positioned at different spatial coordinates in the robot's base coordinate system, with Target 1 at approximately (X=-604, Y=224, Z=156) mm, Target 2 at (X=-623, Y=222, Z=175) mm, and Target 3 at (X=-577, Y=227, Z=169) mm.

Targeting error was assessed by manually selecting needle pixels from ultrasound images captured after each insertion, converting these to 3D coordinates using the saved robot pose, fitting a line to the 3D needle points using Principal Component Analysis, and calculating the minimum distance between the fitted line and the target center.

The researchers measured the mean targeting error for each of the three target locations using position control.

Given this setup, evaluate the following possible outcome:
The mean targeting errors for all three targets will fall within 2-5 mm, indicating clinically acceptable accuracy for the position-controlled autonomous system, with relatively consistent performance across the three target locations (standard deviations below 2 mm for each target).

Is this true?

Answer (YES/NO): NO